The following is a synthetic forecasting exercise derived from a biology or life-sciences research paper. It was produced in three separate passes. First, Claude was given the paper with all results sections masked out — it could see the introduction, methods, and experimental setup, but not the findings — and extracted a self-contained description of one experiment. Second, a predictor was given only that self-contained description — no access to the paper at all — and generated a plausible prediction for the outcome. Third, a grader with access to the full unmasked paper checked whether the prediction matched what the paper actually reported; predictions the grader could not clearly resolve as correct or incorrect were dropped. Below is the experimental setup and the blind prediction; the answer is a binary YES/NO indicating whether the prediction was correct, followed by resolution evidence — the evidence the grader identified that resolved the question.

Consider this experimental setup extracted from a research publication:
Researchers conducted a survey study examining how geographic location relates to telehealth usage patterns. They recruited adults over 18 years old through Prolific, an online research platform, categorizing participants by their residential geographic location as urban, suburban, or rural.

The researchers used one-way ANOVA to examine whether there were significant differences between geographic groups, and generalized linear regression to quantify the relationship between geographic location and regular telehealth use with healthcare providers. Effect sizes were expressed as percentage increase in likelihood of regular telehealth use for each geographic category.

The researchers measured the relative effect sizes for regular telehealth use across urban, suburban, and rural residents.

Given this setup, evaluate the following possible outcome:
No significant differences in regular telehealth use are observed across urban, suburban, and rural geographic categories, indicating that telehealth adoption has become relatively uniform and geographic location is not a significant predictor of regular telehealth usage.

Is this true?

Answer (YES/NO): NO